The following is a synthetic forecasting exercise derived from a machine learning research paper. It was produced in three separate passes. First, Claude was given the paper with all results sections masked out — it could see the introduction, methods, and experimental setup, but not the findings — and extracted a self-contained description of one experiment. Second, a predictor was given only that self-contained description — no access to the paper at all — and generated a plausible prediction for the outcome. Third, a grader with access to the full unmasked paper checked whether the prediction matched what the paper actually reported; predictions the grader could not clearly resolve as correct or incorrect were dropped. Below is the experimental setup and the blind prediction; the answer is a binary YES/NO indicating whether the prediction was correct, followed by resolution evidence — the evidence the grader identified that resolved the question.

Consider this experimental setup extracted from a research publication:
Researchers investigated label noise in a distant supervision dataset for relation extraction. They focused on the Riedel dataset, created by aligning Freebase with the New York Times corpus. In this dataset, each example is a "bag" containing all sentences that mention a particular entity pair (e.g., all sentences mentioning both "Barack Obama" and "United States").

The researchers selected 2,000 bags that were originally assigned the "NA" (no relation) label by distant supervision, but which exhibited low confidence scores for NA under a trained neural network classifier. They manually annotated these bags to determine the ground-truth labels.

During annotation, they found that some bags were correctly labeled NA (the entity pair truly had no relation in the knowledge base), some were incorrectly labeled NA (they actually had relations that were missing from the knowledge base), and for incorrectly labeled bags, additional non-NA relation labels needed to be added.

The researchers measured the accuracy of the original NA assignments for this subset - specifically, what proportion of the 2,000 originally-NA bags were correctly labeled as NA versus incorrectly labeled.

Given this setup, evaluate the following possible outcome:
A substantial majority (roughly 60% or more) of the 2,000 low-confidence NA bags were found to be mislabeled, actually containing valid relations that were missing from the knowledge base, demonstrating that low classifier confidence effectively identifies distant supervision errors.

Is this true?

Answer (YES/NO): NO